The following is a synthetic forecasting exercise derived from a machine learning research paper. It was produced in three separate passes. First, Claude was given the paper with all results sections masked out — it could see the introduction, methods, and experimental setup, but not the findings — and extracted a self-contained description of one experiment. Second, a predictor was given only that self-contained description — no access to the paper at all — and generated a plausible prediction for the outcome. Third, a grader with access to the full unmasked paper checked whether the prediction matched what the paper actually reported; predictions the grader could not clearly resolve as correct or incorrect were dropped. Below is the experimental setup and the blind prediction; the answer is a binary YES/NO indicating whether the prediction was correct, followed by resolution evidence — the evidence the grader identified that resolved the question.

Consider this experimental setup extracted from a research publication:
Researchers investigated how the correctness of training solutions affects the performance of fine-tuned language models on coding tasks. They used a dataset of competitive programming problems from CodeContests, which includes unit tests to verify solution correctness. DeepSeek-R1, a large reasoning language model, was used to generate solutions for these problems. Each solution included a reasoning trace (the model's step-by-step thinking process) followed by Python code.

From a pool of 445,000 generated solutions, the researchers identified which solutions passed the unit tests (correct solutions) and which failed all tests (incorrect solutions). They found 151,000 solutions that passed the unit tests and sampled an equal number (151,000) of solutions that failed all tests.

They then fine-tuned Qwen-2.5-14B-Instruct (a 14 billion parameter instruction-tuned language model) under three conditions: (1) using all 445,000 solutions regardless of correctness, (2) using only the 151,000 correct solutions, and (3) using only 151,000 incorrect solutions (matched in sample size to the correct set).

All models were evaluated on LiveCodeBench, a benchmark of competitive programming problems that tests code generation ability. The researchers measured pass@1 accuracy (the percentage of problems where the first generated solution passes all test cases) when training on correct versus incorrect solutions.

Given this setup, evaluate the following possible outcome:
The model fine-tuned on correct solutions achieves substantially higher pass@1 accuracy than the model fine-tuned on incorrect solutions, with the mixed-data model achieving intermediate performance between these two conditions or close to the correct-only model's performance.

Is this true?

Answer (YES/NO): NO